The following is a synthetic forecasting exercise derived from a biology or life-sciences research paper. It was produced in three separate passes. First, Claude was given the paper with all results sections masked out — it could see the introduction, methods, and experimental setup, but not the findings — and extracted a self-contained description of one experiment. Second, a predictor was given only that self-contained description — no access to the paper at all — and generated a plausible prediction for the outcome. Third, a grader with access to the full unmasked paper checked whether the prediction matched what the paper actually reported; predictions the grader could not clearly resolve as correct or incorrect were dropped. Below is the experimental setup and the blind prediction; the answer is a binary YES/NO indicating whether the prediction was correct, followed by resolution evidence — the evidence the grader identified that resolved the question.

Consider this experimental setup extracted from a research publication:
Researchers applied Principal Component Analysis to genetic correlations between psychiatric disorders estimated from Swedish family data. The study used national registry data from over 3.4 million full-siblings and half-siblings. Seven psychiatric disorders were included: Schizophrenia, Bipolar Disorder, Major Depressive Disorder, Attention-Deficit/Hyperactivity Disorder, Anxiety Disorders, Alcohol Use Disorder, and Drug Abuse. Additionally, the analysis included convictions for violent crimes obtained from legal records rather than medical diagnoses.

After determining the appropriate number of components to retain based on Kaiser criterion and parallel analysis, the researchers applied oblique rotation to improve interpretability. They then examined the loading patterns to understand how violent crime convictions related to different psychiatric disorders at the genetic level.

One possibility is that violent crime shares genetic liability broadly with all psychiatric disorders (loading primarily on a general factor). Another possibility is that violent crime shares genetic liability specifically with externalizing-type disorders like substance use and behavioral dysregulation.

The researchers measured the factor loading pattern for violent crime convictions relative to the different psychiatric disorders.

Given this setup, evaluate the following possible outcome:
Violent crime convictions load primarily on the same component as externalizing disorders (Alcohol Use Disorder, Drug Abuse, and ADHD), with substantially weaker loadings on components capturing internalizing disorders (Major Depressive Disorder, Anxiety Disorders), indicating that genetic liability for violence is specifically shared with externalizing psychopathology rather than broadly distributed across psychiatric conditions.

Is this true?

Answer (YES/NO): YES